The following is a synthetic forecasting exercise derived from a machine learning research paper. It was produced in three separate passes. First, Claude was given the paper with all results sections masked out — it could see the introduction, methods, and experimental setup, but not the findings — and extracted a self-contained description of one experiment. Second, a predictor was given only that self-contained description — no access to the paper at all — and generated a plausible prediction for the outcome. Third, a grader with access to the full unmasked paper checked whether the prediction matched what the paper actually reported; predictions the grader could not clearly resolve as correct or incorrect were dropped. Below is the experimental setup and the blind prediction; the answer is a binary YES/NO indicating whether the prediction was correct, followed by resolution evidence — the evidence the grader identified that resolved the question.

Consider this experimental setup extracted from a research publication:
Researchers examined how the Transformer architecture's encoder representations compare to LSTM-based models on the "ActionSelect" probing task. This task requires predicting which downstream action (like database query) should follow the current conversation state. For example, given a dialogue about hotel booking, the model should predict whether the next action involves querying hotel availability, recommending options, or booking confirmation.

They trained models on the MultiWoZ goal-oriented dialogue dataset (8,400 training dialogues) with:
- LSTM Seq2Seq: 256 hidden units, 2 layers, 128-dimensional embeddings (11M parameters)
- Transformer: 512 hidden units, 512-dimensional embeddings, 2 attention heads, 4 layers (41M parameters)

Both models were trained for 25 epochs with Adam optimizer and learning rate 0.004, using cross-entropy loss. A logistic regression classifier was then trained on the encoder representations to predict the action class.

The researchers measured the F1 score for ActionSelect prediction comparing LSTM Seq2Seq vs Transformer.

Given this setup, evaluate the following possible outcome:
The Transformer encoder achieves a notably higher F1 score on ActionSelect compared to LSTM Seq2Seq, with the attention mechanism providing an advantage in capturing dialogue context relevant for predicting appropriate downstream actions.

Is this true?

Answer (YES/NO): NO